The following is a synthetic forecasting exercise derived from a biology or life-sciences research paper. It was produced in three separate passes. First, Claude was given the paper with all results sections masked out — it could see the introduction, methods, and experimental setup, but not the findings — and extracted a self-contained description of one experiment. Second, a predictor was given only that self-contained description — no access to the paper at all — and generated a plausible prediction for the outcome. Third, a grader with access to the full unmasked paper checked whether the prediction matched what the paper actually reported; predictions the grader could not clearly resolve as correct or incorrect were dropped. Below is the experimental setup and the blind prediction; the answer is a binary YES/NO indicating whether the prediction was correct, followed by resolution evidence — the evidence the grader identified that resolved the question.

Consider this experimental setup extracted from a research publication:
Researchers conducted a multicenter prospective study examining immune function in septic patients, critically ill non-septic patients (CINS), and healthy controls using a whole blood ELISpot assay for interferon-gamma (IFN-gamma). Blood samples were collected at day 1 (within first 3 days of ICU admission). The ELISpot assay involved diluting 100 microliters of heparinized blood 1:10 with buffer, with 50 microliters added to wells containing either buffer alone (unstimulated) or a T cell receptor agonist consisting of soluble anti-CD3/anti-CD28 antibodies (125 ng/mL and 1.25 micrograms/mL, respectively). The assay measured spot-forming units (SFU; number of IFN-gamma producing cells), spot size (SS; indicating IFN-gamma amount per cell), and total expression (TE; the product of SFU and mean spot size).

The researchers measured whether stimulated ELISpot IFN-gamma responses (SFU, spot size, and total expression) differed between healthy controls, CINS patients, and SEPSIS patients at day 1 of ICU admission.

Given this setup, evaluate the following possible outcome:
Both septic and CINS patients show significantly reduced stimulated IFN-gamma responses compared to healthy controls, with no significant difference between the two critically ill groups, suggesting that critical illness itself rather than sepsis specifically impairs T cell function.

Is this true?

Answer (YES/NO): NO